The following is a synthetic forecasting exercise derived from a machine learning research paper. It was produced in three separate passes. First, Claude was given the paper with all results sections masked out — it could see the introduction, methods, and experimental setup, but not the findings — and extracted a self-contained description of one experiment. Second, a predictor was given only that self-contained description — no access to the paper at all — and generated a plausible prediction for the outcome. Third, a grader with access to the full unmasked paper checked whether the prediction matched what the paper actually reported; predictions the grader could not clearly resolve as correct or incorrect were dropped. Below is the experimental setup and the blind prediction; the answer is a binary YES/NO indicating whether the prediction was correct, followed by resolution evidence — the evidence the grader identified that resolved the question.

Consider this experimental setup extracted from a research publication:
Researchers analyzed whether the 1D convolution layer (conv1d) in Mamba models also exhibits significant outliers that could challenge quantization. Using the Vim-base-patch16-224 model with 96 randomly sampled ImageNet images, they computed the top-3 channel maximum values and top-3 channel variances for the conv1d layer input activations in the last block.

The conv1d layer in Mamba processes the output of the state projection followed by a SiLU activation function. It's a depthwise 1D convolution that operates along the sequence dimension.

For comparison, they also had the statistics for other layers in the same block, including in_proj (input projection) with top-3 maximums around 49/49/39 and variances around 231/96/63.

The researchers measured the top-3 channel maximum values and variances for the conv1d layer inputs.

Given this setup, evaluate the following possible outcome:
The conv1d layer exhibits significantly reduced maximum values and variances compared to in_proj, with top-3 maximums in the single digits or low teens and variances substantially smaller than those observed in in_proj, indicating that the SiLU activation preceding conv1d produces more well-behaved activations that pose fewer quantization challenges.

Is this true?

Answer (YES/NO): NO